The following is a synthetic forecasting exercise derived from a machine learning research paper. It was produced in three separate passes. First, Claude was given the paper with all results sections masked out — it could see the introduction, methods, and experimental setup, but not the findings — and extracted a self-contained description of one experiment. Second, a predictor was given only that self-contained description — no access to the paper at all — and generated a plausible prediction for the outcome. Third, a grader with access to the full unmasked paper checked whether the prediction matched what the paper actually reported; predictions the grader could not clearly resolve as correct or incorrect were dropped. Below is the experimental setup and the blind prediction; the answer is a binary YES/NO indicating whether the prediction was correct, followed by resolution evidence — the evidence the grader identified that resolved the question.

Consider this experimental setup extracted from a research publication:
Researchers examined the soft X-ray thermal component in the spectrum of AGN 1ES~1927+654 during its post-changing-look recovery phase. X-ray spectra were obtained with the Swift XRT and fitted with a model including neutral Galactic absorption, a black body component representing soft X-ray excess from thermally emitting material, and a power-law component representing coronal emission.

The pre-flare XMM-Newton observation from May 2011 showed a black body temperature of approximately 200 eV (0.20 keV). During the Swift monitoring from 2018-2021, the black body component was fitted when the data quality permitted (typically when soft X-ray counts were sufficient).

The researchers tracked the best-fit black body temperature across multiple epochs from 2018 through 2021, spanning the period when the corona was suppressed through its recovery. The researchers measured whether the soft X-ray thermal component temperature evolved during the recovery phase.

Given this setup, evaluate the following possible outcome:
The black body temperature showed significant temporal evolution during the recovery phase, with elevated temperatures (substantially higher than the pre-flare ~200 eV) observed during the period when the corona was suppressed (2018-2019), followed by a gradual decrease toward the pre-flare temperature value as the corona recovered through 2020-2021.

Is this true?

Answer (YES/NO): NO